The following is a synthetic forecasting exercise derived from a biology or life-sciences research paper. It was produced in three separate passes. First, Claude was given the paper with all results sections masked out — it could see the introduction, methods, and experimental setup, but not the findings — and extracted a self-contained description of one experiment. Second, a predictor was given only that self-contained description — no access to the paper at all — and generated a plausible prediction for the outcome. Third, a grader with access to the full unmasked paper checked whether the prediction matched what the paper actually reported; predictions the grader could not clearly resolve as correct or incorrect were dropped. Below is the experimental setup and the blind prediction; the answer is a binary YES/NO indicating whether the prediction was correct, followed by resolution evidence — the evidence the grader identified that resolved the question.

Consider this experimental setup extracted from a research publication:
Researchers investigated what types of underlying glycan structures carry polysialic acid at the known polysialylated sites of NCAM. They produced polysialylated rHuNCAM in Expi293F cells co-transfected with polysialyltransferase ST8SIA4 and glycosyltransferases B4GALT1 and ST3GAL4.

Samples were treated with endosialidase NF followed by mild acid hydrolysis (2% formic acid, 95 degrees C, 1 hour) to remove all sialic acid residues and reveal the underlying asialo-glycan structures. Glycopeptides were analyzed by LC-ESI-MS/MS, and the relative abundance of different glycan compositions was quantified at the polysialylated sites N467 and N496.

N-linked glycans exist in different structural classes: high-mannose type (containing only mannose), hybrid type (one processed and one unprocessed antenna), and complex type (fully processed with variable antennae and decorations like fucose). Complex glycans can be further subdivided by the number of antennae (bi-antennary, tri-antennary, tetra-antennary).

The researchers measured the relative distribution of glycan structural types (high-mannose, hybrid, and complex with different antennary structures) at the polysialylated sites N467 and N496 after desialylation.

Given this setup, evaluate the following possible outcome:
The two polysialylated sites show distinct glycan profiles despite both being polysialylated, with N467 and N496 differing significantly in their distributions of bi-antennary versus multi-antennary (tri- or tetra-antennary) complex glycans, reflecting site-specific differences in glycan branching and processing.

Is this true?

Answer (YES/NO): NO